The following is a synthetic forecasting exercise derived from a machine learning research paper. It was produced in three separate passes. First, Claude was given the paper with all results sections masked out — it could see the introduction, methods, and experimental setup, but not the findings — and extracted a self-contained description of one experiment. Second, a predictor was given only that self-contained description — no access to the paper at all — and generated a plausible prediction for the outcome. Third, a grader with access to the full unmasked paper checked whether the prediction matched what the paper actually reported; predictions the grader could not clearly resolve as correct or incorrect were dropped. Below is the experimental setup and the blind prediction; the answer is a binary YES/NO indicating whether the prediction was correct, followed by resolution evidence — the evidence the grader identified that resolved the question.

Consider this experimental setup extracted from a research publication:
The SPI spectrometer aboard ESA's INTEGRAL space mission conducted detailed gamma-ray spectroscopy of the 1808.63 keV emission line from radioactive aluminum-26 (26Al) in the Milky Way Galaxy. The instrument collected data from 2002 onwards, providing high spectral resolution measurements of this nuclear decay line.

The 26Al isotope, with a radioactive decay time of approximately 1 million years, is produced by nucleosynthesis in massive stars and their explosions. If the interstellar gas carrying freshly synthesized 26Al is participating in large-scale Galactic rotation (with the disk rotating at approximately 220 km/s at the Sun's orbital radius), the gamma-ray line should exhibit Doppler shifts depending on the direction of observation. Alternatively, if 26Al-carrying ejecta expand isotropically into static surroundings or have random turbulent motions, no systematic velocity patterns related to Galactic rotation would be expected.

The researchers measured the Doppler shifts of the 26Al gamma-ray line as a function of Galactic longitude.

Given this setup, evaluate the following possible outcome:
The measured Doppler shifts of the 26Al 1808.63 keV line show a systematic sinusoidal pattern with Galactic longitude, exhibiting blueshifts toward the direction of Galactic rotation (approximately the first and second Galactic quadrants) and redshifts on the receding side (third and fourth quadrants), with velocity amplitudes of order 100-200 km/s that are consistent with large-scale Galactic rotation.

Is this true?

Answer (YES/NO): NO